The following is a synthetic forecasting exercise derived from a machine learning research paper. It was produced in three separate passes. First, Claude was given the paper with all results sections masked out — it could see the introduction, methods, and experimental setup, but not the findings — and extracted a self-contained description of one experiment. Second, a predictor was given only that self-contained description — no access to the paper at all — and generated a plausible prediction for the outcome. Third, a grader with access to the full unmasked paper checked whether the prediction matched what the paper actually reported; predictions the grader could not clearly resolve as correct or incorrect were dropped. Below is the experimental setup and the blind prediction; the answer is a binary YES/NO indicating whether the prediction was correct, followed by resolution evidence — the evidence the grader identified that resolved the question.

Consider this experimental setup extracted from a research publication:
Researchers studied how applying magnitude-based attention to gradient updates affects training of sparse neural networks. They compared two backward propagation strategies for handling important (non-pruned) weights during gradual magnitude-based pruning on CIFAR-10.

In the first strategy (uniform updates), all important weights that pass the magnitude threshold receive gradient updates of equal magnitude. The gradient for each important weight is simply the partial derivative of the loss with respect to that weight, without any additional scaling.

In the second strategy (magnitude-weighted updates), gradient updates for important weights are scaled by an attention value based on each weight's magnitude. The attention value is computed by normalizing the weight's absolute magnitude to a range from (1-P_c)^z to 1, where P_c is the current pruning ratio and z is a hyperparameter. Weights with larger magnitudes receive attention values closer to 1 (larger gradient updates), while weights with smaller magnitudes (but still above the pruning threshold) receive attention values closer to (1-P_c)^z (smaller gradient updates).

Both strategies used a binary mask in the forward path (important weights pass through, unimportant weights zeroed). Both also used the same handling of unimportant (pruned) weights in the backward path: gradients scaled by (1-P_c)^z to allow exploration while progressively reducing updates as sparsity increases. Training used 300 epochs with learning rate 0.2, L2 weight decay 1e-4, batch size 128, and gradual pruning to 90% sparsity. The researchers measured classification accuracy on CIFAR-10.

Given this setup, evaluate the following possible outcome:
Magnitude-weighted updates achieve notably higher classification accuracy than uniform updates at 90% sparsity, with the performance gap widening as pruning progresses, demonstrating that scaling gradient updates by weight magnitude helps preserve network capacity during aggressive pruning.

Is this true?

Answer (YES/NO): NO